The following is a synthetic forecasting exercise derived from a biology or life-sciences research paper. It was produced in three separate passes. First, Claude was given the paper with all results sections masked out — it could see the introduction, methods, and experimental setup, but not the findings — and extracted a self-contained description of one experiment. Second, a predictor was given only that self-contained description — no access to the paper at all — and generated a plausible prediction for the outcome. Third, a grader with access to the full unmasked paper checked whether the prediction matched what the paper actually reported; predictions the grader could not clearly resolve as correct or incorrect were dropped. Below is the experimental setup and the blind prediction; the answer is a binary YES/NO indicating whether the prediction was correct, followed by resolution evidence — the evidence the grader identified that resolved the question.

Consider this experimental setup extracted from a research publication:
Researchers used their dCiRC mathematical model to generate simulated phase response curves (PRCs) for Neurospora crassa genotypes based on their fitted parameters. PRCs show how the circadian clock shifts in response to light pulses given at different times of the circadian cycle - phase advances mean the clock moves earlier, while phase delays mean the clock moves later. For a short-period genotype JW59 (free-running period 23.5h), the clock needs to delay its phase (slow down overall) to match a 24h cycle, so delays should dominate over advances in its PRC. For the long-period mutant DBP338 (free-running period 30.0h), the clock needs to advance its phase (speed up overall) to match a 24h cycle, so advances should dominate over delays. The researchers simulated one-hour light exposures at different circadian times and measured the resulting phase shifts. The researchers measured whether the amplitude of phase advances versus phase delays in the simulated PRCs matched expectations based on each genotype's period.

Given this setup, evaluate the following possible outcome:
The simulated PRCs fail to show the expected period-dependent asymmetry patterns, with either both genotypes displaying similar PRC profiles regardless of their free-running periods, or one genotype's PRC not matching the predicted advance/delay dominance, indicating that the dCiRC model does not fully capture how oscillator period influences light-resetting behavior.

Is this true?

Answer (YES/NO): NO